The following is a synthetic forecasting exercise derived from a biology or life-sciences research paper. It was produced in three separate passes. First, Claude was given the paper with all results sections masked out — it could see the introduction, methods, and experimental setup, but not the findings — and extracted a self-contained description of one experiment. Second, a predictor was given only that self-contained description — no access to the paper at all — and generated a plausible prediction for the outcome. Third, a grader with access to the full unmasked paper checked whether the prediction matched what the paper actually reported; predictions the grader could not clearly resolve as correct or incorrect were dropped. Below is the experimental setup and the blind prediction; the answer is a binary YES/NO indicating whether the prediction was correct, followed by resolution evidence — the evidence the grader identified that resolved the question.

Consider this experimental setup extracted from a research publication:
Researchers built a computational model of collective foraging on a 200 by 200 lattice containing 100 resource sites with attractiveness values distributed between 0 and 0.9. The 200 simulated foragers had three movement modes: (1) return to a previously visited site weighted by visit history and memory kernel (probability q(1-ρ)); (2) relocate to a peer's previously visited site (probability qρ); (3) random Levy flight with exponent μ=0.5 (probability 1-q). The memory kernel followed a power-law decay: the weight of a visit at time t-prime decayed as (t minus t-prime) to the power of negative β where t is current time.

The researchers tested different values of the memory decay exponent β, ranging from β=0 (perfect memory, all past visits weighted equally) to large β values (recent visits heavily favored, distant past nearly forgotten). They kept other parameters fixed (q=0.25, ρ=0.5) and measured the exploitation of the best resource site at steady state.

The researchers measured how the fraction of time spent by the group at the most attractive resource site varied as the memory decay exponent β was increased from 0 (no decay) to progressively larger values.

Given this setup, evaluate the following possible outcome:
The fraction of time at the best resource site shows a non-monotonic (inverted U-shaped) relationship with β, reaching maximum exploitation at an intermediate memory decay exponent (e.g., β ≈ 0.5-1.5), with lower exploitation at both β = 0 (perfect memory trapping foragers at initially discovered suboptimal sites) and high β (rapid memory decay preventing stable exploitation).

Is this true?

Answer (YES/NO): YES